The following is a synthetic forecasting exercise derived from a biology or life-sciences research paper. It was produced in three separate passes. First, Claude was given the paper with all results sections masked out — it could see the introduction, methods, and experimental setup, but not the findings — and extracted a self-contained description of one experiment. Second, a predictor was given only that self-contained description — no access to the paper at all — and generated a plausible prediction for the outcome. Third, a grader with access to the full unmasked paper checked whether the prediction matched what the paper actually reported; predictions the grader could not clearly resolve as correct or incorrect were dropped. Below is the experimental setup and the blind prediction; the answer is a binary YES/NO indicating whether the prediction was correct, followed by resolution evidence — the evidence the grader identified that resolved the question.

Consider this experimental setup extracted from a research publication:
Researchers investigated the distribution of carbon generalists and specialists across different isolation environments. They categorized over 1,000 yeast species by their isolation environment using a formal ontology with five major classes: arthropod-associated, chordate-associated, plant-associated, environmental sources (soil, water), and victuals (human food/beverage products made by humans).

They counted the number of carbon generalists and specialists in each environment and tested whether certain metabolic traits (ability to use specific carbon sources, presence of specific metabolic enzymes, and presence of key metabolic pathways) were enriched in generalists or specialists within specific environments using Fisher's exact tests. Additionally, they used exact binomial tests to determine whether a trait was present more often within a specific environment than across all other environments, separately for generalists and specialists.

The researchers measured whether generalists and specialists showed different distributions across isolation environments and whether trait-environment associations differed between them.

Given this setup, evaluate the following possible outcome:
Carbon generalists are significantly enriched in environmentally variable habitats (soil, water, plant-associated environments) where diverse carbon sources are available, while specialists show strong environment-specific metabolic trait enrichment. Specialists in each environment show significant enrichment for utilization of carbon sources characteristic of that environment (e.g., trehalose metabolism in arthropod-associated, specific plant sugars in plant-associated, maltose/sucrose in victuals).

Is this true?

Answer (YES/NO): NO